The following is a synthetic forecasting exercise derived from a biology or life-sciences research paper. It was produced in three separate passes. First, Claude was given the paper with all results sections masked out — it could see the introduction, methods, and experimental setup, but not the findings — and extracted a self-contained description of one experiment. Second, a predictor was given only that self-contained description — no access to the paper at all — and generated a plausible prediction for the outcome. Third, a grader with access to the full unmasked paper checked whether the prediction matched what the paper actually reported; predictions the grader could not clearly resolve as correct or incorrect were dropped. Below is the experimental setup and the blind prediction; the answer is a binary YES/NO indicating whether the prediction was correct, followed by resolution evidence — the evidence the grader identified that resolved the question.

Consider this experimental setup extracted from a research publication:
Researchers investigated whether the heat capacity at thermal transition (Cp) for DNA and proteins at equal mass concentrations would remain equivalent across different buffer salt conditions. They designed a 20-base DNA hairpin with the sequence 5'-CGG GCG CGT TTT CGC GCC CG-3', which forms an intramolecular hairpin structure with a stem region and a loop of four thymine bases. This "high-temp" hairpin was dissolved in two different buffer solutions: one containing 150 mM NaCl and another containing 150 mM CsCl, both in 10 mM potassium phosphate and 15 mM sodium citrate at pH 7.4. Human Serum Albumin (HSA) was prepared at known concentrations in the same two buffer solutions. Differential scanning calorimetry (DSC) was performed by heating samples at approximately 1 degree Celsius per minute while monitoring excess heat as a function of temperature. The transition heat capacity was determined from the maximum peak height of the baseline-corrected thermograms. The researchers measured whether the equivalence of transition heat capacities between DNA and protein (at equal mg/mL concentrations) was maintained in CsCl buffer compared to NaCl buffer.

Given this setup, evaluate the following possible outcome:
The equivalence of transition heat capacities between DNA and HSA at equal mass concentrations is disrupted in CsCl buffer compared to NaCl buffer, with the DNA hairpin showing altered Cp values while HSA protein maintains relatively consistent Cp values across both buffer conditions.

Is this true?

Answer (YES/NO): NO